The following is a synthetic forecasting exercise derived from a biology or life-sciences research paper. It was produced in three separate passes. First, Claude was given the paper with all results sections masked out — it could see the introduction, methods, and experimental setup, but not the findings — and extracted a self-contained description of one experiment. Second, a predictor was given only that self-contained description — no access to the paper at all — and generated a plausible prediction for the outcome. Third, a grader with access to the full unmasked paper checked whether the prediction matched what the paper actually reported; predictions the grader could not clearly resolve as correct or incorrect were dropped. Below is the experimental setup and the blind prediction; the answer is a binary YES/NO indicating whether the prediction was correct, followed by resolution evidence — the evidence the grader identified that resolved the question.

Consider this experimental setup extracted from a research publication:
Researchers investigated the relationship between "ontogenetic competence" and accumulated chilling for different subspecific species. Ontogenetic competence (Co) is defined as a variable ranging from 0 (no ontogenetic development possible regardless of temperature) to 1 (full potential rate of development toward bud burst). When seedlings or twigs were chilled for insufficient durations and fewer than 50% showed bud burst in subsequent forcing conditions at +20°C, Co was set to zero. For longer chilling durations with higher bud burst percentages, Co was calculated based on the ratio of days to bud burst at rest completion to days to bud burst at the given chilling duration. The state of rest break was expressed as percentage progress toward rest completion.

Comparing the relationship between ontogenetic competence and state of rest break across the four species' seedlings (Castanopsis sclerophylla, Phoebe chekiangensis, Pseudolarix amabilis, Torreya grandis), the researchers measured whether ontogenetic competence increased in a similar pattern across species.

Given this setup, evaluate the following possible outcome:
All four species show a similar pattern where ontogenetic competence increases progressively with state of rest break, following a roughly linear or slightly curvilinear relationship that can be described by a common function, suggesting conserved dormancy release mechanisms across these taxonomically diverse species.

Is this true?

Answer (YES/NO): NO